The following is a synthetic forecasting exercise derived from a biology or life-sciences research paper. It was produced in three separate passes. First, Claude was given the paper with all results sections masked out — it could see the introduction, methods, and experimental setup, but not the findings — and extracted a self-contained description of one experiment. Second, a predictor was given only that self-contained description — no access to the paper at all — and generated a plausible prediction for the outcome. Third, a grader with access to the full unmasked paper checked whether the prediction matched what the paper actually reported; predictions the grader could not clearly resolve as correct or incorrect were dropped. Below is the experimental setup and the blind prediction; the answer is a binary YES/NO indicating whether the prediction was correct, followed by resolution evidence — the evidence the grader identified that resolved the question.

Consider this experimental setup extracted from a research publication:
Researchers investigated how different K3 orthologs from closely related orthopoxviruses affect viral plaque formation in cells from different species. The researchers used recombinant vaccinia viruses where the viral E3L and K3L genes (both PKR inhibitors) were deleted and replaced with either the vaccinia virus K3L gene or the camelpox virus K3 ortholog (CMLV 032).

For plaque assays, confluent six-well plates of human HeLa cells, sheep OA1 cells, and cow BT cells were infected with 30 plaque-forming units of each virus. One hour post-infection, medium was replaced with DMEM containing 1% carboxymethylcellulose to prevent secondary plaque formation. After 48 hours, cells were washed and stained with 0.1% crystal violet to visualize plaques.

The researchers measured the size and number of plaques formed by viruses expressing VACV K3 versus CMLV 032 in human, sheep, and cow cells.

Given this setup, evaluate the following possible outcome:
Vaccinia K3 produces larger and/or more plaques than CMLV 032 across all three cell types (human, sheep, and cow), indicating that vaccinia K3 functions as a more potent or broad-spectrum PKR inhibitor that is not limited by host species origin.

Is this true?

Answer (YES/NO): NO